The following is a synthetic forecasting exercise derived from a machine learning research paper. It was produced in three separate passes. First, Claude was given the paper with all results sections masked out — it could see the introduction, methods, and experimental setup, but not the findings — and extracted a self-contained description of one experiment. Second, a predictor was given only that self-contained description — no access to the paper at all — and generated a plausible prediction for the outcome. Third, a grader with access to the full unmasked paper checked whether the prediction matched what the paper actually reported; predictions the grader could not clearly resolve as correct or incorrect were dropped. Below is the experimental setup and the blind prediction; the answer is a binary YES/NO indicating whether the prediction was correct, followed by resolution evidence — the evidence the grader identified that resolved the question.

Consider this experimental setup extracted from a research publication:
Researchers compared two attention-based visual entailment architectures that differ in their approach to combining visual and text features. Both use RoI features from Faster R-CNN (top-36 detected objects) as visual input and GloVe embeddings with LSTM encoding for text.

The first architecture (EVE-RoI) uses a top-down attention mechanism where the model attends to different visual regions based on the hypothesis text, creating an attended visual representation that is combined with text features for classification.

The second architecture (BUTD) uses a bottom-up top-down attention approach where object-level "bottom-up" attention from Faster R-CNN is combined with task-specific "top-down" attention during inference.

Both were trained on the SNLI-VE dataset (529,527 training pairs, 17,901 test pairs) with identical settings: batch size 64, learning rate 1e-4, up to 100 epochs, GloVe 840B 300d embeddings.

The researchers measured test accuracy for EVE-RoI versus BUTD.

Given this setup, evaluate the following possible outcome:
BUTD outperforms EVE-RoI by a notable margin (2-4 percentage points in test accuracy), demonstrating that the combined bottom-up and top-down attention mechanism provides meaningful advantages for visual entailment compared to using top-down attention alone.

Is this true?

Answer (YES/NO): NO